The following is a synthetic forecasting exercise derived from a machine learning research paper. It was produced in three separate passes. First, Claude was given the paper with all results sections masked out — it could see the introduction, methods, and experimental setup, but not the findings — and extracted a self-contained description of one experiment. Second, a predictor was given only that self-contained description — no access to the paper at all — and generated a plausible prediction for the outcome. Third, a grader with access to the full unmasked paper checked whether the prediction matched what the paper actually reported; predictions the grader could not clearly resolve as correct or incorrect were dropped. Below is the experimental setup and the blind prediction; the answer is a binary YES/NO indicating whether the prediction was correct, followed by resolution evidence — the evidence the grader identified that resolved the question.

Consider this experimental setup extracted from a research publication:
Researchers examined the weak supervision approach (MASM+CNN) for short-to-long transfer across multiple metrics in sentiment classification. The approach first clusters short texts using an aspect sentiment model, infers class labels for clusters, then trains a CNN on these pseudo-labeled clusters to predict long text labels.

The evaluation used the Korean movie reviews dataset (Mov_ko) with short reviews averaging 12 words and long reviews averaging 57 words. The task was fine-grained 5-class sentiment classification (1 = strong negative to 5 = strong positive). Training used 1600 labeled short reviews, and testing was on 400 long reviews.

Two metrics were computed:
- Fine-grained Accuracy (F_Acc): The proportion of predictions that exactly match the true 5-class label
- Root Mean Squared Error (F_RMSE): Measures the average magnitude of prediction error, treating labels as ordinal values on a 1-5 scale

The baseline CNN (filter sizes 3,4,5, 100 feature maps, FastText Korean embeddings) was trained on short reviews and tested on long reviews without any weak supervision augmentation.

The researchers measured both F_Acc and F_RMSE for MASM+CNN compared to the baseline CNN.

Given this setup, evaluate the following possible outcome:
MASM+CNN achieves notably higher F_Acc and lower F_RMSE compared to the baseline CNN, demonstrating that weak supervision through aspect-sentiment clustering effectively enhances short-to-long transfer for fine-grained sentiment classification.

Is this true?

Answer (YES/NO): NO